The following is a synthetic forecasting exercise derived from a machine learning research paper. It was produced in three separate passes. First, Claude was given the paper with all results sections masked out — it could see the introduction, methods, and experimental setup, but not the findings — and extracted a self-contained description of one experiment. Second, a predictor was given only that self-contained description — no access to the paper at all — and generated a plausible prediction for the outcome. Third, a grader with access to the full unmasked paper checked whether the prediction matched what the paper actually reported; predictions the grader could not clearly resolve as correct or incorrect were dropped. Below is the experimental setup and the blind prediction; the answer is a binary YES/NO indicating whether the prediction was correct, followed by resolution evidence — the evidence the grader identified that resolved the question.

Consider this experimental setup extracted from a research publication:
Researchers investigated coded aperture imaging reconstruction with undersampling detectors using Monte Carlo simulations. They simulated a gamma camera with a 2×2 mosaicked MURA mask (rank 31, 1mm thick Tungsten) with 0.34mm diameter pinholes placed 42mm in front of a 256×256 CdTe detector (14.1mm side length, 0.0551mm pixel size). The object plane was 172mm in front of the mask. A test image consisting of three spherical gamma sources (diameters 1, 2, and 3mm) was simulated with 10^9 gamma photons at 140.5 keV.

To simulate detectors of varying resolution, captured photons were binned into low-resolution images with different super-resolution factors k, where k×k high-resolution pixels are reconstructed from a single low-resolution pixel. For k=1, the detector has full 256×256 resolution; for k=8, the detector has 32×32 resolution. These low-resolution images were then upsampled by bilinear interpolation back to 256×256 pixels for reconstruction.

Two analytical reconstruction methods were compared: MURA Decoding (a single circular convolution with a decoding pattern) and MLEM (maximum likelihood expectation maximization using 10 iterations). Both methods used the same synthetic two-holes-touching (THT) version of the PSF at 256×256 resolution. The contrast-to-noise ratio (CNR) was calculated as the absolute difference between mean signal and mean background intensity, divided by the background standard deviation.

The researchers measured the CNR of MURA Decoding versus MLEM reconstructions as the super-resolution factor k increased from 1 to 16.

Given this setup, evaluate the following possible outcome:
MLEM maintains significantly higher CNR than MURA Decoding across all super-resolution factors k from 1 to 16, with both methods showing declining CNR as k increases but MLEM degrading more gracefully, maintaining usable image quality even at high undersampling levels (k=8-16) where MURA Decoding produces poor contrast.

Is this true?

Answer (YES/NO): NO